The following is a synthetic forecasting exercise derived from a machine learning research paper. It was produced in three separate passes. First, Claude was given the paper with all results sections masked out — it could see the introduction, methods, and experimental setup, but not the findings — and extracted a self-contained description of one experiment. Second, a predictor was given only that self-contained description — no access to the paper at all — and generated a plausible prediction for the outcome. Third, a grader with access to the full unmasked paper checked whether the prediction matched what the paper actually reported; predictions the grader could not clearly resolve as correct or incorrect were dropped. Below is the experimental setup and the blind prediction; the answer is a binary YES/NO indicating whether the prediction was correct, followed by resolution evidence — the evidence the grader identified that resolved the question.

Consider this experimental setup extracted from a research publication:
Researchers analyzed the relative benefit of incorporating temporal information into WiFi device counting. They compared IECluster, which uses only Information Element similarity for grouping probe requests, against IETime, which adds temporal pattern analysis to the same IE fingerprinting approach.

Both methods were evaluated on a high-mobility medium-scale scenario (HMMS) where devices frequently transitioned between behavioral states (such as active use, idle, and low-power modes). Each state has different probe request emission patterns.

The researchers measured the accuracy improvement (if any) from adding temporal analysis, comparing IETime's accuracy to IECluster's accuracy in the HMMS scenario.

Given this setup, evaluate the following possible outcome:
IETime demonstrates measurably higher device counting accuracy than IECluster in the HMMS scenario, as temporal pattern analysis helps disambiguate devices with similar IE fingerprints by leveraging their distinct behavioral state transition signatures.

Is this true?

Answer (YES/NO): YES